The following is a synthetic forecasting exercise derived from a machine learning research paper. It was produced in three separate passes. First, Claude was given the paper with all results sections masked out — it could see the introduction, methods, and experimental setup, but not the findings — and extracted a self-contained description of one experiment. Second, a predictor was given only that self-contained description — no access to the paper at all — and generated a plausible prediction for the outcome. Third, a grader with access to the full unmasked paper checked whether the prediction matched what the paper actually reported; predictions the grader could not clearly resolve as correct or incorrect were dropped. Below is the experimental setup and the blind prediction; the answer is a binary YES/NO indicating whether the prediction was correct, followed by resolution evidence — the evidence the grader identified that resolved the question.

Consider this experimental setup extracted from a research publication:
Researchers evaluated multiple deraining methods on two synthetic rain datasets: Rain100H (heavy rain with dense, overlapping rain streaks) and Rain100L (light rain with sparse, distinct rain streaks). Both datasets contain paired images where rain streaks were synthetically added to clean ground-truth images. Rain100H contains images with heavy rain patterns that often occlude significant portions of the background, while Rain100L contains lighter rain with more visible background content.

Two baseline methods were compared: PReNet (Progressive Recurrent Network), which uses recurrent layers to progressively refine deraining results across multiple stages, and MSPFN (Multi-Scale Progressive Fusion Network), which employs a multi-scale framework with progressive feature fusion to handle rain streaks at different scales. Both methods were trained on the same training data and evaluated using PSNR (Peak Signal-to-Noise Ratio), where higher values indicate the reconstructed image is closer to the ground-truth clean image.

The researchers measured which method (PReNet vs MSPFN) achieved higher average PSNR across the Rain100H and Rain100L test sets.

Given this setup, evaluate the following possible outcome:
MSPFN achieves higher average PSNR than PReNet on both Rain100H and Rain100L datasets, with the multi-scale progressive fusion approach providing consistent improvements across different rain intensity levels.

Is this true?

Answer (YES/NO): NO